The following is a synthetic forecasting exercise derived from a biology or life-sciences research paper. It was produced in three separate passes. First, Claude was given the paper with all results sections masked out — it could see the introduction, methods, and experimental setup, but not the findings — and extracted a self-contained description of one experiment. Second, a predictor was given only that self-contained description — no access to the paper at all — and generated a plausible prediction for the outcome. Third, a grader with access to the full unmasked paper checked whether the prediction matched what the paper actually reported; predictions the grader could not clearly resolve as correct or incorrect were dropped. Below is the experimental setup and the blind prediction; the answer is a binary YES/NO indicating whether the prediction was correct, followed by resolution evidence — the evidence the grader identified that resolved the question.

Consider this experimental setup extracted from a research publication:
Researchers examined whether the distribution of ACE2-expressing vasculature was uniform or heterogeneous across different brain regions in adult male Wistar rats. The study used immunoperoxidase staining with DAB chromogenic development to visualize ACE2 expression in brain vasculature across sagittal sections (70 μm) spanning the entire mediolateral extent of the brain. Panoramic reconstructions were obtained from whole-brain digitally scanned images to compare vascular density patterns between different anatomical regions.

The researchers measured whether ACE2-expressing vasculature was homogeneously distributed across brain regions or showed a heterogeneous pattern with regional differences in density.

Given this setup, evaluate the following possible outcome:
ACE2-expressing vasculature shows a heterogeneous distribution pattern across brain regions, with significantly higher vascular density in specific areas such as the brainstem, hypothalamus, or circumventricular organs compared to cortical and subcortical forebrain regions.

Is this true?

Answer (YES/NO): YES